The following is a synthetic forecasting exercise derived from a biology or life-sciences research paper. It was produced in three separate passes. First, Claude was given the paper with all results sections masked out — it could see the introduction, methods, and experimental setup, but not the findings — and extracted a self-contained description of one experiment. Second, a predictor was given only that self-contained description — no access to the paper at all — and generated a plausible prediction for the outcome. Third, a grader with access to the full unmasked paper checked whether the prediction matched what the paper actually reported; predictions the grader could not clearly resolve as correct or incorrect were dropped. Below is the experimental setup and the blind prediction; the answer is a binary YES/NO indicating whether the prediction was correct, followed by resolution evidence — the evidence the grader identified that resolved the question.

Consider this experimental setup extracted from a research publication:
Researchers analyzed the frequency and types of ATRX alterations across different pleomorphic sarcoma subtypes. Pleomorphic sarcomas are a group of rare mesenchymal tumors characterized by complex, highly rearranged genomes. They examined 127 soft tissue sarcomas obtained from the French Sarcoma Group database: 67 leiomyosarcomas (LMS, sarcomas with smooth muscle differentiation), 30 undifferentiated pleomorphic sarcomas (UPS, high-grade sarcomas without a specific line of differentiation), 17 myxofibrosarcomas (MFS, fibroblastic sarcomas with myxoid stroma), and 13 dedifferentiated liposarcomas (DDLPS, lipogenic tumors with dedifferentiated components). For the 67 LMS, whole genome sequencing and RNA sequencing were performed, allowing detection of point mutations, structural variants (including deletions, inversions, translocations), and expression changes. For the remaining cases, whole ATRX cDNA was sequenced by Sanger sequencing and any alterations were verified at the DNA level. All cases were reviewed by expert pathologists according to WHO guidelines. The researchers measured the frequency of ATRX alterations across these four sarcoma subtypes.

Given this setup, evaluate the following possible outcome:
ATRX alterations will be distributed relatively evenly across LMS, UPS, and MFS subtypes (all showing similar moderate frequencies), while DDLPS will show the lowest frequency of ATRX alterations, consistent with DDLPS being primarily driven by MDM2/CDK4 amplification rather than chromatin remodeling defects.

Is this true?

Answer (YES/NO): NO